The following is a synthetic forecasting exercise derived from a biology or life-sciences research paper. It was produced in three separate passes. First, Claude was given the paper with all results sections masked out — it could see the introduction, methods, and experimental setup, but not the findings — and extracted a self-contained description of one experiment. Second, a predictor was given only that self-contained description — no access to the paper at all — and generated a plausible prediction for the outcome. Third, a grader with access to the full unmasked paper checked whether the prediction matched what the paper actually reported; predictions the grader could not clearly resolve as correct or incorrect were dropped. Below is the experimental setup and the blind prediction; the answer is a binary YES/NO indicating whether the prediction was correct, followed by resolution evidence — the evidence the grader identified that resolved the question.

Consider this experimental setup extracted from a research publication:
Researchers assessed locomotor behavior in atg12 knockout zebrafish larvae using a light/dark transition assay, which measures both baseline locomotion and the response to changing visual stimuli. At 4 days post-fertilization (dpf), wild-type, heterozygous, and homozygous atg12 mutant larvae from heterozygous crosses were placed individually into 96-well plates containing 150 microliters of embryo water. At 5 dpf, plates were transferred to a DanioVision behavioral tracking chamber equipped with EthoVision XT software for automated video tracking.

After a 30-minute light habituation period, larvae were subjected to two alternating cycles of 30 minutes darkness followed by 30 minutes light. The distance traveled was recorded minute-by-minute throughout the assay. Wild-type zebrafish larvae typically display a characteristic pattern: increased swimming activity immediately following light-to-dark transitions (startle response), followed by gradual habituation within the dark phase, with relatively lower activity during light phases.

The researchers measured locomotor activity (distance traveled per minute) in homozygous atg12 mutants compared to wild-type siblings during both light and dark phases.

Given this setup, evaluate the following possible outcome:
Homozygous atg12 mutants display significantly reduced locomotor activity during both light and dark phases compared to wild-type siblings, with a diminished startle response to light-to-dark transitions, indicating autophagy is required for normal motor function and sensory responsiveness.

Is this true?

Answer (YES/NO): YES